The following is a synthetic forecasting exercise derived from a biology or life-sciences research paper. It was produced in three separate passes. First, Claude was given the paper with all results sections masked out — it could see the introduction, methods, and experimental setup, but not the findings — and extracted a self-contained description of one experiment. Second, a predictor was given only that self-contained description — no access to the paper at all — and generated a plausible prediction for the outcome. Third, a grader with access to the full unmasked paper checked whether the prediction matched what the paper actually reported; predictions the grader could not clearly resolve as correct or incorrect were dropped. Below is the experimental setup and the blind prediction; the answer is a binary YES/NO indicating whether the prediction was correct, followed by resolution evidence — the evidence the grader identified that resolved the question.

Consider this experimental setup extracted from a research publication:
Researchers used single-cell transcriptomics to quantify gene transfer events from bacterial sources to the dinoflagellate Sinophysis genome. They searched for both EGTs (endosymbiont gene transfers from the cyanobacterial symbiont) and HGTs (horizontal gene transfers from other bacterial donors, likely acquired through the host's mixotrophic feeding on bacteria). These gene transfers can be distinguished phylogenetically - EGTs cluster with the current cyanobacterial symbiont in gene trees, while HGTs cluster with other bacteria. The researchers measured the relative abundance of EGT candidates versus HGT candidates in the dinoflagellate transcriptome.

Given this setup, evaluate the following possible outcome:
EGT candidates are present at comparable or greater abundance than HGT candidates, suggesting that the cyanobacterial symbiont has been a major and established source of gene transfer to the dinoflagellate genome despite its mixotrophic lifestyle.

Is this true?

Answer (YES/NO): NO